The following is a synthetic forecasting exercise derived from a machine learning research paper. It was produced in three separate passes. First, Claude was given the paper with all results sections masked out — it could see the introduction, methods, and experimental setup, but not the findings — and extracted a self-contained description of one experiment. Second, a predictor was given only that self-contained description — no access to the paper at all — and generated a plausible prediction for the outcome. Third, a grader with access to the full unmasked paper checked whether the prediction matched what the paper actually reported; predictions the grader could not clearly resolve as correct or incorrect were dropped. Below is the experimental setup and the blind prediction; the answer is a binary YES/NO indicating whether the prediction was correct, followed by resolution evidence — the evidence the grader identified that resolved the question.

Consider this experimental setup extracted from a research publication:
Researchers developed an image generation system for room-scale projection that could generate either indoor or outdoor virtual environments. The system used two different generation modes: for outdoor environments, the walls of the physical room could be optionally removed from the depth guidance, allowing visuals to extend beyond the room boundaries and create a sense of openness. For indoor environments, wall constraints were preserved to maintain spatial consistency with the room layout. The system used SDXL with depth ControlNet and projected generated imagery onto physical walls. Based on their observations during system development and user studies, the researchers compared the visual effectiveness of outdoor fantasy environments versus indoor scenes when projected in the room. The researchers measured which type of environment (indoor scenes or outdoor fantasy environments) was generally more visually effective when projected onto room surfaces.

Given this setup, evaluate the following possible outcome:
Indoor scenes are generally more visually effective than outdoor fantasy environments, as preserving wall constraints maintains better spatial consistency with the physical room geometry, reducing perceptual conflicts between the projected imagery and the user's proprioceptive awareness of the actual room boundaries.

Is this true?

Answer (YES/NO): NO